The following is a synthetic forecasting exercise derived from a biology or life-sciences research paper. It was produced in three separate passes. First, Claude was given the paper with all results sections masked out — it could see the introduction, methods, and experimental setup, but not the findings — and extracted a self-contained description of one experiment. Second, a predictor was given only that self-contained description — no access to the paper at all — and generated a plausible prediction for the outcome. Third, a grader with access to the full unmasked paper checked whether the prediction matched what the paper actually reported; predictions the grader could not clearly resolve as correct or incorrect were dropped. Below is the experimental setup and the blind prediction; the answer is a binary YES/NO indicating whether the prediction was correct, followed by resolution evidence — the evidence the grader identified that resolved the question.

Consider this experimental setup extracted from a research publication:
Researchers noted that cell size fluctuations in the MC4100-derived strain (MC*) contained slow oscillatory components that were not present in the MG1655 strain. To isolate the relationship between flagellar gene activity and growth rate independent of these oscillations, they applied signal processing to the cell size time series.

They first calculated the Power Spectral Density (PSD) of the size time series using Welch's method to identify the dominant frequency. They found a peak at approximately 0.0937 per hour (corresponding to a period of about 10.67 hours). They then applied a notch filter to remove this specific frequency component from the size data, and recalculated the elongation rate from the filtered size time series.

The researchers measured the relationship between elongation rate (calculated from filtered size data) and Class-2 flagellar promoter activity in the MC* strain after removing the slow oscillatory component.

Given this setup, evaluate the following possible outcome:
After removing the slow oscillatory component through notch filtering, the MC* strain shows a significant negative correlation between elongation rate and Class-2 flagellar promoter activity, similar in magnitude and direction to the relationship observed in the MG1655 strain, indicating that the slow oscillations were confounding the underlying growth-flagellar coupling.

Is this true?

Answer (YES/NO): NO